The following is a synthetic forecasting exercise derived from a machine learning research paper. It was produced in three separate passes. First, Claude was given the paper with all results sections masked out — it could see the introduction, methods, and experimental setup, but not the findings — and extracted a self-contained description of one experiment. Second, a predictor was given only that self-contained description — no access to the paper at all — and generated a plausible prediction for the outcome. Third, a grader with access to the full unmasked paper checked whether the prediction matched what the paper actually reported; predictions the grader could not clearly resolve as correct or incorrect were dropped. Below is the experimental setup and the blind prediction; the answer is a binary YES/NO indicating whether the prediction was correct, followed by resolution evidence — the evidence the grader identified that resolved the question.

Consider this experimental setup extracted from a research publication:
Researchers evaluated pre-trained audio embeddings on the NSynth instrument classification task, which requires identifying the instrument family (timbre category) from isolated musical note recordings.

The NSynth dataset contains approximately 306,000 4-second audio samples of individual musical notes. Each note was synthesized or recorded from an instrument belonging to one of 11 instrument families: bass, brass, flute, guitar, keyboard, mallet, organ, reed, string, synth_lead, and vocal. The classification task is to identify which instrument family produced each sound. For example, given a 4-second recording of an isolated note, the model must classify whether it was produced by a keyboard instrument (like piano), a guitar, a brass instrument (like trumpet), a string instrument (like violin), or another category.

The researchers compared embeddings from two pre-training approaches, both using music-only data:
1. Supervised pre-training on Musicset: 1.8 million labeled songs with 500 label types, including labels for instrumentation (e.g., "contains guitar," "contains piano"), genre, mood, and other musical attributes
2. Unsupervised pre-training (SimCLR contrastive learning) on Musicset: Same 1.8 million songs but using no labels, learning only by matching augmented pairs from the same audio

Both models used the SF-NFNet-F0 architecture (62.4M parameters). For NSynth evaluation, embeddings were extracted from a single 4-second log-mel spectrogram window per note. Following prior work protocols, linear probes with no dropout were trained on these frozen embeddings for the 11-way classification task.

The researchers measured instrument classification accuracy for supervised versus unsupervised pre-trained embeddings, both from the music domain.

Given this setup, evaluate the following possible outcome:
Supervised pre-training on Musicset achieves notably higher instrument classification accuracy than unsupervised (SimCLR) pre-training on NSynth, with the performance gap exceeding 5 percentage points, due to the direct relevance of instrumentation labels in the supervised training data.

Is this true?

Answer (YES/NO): NO